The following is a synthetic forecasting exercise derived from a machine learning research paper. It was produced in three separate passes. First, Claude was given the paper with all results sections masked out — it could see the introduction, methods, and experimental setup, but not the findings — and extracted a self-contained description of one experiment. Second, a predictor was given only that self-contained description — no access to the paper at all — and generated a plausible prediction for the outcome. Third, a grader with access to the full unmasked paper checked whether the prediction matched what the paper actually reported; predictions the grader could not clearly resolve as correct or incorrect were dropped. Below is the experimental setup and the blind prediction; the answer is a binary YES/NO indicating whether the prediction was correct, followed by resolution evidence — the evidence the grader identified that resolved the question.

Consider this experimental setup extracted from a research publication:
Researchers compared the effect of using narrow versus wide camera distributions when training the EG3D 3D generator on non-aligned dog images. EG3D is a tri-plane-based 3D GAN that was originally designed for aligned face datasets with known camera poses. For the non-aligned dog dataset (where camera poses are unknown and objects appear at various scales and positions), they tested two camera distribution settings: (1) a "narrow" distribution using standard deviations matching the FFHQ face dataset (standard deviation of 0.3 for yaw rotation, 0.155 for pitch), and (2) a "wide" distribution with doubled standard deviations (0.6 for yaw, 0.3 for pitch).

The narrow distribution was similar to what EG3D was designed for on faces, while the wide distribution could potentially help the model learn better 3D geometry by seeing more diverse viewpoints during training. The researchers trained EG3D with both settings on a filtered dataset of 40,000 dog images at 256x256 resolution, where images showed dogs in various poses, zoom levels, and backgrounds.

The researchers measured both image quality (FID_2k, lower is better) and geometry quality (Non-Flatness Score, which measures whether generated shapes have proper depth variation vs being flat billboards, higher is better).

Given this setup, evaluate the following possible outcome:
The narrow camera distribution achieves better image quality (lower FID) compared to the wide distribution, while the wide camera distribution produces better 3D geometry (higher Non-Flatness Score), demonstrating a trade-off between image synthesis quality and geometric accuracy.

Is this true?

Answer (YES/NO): YES